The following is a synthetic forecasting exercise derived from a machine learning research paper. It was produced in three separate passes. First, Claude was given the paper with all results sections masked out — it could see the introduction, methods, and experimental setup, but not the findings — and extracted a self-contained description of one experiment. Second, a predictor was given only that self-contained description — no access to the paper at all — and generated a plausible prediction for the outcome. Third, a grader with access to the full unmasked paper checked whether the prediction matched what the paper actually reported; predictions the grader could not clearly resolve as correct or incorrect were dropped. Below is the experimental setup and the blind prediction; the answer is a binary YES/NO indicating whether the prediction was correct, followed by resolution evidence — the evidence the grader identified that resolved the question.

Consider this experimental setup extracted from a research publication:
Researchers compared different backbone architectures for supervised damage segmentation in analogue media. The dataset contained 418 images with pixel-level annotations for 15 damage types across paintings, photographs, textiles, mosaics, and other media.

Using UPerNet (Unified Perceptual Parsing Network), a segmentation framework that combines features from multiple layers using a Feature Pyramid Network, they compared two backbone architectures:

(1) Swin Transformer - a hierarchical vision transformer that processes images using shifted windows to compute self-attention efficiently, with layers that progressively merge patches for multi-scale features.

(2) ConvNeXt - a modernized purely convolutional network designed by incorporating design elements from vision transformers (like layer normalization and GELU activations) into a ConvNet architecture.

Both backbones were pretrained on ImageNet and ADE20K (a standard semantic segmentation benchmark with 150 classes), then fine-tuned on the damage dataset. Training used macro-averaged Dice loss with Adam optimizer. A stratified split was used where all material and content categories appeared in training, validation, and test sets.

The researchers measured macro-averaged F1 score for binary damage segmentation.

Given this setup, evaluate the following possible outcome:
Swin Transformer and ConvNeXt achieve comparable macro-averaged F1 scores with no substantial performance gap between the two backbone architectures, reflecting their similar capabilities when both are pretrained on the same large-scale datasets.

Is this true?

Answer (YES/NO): NO